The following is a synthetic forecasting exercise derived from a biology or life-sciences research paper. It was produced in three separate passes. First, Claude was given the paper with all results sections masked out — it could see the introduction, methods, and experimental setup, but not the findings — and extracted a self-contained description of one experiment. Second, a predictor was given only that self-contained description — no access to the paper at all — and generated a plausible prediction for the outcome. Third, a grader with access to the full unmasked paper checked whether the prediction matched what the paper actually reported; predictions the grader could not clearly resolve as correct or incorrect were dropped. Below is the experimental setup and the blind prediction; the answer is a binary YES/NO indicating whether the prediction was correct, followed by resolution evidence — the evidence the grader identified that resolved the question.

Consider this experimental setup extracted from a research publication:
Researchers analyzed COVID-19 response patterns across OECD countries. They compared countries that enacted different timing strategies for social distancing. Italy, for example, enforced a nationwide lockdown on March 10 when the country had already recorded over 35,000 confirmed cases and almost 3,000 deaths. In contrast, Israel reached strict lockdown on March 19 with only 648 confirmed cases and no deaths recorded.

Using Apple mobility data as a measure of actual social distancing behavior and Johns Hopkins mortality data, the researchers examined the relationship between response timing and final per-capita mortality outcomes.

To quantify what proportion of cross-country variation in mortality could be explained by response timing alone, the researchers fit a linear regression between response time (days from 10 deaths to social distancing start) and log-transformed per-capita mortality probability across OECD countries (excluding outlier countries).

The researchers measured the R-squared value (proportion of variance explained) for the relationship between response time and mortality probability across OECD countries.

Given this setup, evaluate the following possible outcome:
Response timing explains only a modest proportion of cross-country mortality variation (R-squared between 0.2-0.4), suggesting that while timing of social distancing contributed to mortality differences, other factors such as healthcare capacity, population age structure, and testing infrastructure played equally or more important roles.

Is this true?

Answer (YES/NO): NO